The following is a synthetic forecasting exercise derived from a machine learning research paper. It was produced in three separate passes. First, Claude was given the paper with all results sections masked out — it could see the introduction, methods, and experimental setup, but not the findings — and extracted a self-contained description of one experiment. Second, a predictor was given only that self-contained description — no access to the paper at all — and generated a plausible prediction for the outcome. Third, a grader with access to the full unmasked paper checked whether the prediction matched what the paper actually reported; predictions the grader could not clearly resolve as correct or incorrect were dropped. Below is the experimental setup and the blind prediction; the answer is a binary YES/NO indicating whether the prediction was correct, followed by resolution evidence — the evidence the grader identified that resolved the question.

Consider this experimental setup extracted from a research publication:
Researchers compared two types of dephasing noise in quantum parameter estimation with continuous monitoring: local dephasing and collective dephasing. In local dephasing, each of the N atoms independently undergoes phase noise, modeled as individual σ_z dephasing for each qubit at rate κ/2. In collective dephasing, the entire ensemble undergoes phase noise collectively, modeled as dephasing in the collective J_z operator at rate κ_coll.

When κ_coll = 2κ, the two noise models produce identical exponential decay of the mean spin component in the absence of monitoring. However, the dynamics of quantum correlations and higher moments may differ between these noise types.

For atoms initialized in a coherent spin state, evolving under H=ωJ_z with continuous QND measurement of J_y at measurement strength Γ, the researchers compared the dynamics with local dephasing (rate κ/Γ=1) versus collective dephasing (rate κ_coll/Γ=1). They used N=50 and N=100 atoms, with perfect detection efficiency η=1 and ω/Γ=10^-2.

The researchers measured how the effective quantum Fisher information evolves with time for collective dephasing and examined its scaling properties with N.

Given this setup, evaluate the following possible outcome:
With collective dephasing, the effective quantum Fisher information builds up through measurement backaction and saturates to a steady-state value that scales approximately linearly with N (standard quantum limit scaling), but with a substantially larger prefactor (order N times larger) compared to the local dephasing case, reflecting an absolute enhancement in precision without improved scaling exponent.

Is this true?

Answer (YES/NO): NO